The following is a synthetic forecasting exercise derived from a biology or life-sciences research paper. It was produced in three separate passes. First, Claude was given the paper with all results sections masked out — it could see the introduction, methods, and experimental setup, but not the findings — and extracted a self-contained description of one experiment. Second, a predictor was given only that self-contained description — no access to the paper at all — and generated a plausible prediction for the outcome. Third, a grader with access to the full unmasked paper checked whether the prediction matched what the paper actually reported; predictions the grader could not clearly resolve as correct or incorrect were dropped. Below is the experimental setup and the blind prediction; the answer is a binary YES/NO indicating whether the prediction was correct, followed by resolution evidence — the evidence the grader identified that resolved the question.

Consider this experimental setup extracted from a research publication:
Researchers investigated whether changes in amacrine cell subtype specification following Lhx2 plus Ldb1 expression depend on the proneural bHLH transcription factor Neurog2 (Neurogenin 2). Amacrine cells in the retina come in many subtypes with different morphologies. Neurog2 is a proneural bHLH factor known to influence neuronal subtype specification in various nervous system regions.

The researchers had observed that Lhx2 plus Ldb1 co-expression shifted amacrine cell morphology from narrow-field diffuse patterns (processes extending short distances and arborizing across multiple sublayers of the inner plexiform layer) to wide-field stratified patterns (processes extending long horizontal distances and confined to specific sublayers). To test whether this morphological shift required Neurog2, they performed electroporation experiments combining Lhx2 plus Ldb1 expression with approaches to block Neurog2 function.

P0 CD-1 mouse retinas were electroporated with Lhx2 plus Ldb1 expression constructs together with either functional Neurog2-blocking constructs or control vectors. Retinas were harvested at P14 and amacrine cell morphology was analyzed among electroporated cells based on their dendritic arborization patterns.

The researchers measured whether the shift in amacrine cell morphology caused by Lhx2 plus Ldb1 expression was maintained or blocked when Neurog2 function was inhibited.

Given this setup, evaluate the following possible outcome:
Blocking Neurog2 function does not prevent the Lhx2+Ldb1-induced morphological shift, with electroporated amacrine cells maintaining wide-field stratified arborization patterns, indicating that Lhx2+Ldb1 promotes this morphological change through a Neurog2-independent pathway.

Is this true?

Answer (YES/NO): NO